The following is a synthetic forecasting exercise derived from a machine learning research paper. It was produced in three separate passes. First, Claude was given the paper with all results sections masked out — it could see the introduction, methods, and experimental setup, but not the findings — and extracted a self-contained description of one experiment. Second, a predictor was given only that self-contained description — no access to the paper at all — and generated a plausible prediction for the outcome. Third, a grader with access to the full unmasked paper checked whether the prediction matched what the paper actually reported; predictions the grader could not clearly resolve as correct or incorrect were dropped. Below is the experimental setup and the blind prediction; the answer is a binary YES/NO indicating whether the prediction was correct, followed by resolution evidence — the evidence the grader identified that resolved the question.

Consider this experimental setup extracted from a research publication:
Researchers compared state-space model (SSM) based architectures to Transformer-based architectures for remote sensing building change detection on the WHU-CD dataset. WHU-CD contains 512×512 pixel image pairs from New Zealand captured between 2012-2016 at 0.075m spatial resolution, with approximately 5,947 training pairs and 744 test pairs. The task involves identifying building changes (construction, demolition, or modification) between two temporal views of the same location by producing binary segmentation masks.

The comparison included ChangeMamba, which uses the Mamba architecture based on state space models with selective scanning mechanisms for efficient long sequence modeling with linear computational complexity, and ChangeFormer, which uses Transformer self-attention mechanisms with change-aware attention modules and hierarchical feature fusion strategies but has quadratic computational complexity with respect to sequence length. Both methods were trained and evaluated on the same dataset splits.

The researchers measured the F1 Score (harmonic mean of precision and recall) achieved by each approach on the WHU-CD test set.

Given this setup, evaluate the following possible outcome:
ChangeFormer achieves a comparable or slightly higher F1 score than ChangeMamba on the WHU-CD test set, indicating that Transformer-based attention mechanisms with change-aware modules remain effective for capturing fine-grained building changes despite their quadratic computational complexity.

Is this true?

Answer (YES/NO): NO